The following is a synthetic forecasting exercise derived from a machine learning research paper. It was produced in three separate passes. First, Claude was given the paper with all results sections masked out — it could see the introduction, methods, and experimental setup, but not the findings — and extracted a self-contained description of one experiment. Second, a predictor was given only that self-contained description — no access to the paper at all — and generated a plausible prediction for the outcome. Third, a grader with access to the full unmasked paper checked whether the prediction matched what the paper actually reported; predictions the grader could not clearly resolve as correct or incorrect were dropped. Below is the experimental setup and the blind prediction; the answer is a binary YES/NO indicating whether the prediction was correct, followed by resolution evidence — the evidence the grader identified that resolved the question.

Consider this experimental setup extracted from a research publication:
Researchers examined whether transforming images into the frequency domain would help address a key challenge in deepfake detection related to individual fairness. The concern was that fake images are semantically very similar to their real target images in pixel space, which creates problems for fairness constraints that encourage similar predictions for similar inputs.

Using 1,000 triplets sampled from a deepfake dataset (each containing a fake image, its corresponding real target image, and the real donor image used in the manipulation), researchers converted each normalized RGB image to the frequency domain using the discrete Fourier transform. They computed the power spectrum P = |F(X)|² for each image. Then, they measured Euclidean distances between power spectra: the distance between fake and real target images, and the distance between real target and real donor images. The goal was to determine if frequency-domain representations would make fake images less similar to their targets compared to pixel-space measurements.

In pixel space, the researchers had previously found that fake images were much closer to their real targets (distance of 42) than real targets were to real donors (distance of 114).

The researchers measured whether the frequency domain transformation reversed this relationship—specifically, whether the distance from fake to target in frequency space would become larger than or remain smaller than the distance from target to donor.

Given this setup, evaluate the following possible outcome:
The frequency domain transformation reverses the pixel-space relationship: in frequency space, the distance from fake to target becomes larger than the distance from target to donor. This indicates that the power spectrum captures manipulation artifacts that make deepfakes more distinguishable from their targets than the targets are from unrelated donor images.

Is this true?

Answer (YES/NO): NO